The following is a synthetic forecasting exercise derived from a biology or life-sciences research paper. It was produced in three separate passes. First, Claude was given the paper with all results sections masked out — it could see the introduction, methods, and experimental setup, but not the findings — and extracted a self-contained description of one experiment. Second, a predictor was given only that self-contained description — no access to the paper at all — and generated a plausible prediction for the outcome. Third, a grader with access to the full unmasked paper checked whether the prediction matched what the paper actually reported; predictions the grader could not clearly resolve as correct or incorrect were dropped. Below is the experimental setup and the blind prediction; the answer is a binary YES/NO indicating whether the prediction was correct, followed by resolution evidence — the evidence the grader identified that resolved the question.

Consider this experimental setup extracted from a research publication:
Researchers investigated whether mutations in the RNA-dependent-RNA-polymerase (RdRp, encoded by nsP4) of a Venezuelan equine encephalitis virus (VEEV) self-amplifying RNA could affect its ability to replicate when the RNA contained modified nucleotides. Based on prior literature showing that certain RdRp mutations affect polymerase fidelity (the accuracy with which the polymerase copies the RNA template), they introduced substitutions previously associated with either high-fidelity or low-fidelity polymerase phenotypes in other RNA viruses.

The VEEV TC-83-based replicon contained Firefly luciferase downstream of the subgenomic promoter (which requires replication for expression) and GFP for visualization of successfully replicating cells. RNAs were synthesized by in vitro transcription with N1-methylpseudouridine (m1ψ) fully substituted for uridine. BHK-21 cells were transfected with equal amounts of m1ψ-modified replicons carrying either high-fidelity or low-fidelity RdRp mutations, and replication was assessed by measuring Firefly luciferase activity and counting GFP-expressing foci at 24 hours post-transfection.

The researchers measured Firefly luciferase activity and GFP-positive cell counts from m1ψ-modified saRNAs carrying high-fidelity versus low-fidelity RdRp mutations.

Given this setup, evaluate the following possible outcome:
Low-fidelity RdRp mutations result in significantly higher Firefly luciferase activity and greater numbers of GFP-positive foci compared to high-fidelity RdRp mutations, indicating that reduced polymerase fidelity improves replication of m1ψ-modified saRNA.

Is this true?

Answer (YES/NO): NO